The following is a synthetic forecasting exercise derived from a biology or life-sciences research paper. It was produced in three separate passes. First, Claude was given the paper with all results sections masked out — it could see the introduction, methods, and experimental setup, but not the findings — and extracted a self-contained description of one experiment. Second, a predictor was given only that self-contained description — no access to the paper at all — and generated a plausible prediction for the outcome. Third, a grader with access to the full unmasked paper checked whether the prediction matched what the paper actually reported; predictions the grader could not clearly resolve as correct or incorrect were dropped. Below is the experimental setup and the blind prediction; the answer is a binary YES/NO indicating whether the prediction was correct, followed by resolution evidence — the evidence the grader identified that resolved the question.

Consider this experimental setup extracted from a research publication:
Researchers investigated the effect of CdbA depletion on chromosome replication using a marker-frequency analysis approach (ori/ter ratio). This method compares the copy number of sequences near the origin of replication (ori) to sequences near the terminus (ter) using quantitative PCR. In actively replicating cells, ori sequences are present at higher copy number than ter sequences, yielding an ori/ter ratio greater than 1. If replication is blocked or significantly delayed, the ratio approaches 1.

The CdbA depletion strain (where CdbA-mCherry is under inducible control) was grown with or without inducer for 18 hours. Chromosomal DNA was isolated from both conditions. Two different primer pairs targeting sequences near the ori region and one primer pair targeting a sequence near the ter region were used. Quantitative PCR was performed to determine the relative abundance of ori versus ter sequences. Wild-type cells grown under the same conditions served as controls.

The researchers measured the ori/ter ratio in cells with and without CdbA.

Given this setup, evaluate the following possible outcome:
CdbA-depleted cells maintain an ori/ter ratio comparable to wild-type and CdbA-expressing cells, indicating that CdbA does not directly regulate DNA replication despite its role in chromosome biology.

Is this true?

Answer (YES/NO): YES